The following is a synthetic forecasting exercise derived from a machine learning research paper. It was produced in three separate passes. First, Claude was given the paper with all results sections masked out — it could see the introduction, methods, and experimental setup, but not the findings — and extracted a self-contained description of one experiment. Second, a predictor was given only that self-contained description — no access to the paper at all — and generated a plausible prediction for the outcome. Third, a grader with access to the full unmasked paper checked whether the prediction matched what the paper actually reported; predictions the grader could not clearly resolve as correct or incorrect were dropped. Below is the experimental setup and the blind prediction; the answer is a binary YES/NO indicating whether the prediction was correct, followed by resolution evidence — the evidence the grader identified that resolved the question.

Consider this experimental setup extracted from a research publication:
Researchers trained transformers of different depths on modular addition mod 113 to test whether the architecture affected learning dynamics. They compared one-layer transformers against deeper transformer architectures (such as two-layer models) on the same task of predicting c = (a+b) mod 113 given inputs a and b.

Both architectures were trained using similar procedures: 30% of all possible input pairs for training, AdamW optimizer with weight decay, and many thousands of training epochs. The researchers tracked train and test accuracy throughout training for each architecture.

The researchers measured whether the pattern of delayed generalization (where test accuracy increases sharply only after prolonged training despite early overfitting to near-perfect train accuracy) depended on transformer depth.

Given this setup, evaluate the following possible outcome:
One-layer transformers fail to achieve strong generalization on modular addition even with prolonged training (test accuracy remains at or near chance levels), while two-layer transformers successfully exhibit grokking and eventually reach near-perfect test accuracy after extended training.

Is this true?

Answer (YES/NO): NO